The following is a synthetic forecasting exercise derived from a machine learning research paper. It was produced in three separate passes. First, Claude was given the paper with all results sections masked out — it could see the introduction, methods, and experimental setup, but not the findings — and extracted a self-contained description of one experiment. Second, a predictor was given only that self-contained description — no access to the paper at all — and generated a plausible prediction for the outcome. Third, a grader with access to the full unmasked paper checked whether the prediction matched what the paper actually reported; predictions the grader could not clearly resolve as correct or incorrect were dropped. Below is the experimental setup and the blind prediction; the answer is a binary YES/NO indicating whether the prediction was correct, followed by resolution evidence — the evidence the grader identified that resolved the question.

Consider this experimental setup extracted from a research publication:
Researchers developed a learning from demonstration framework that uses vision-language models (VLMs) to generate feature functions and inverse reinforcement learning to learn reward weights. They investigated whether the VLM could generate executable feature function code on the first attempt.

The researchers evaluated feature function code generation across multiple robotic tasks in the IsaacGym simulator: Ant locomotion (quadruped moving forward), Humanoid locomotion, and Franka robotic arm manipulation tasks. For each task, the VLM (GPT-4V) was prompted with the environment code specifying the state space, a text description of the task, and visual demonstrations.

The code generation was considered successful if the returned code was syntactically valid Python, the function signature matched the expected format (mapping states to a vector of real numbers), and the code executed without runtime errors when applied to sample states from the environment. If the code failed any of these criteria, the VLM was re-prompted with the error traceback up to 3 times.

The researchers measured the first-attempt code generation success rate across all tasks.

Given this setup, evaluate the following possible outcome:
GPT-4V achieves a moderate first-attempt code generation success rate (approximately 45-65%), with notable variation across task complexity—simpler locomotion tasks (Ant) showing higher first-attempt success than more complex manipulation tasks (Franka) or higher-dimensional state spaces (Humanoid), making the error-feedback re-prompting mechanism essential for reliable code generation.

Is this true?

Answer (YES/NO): NO